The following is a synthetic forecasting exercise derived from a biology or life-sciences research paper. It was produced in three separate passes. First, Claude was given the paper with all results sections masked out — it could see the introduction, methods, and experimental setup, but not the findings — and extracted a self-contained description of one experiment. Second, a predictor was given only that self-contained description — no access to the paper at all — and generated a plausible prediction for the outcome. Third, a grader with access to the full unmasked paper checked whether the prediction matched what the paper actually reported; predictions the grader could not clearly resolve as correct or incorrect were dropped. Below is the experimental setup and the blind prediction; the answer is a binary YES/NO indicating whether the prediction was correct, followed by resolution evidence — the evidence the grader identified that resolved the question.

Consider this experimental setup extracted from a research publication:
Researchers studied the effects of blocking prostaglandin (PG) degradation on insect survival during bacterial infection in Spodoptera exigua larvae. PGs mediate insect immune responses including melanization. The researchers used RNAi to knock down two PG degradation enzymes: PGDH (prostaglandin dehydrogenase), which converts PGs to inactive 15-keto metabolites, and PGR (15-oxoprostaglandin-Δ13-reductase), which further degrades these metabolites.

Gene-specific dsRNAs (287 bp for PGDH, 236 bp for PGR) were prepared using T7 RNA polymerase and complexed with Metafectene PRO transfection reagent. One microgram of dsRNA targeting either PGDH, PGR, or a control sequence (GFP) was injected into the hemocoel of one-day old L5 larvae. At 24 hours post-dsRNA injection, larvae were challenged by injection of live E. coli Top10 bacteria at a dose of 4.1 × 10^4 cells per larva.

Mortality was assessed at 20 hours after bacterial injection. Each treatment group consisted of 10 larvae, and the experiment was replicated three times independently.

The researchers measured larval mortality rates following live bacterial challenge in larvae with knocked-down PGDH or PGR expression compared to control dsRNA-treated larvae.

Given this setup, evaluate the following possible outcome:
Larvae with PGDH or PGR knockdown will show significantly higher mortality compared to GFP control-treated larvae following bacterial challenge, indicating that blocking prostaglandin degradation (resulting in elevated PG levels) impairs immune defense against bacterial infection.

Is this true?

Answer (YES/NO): NO